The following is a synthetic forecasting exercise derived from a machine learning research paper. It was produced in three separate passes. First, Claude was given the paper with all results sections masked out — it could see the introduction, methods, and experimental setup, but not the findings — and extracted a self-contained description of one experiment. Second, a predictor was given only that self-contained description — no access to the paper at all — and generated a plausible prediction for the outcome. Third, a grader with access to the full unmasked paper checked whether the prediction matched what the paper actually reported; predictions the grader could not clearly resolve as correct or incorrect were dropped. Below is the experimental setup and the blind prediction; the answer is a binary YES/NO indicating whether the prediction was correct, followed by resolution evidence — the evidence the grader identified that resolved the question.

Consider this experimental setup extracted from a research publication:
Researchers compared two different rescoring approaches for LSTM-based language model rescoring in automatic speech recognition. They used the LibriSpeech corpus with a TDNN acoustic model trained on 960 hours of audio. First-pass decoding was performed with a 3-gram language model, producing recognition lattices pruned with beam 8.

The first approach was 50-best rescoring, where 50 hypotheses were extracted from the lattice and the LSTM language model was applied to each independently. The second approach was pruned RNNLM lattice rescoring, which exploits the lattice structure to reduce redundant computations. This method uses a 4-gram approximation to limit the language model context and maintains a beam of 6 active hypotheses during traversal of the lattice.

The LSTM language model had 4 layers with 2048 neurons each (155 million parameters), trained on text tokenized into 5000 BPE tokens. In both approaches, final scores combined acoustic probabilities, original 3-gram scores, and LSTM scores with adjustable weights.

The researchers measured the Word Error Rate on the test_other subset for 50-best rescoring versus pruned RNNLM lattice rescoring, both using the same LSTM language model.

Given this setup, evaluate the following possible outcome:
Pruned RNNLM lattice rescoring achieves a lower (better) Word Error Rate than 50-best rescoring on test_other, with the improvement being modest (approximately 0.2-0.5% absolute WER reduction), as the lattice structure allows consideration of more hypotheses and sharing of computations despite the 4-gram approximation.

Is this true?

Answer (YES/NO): YES